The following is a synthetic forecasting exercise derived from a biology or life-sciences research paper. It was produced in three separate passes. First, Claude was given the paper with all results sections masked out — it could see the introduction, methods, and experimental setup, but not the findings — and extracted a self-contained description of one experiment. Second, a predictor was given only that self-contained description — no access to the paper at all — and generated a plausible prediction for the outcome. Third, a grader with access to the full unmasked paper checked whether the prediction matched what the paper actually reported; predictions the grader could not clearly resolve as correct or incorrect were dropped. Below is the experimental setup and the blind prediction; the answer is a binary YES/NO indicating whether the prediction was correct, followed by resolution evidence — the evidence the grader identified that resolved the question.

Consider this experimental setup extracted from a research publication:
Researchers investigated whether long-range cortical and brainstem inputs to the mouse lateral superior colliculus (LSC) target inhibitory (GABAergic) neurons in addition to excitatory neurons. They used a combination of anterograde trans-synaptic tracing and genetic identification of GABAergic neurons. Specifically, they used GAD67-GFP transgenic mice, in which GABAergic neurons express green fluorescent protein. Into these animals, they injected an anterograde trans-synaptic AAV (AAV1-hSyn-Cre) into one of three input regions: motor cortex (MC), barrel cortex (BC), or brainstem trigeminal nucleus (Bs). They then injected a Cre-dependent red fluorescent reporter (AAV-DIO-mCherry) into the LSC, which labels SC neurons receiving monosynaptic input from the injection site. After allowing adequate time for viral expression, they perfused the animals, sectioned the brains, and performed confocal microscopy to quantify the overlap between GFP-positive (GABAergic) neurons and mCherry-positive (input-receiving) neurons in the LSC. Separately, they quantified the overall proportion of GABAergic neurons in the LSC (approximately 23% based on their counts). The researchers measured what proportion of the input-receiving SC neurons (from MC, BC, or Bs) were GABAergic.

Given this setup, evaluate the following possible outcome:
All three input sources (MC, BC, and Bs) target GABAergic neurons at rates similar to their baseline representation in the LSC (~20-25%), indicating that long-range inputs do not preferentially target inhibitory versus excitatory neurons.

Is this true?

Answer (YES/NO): NO